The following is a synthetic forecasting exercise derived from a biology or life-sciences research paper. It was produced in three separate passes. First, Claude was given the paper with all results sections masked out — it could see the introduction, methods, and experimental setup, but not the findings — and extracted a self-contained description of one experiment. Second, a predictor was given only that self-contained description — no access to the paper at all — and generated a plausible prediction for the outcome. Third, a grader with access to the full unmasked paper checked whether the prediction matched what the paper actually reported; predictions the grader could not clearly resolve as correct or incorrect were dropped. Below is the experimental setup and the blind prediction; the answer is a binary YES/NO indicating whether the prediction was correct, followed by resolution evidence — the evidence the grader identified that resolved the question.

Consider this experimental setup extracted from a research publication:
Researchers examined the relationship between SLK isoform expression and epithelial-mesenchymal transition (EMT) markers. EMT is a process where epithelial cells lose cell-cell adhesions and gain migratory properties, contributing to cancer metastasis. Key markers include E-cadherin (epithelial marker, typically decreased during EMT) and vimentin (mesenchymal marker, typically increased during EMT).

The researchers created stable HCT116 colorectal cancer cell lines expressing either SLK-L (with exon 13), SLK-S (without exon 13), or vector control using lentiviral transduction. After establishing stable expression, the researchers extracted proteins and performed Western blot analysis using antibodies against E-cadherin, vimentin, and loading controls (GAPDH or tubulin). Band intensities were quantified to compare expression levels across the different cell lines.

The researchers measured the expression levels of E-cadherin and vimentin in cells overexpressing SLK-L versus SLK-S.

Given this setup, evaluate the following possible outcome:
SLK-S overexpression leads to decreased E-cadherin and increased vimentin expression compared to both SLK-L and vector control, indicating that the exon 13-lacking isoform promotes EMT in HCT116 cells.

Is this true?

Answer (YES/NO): NO